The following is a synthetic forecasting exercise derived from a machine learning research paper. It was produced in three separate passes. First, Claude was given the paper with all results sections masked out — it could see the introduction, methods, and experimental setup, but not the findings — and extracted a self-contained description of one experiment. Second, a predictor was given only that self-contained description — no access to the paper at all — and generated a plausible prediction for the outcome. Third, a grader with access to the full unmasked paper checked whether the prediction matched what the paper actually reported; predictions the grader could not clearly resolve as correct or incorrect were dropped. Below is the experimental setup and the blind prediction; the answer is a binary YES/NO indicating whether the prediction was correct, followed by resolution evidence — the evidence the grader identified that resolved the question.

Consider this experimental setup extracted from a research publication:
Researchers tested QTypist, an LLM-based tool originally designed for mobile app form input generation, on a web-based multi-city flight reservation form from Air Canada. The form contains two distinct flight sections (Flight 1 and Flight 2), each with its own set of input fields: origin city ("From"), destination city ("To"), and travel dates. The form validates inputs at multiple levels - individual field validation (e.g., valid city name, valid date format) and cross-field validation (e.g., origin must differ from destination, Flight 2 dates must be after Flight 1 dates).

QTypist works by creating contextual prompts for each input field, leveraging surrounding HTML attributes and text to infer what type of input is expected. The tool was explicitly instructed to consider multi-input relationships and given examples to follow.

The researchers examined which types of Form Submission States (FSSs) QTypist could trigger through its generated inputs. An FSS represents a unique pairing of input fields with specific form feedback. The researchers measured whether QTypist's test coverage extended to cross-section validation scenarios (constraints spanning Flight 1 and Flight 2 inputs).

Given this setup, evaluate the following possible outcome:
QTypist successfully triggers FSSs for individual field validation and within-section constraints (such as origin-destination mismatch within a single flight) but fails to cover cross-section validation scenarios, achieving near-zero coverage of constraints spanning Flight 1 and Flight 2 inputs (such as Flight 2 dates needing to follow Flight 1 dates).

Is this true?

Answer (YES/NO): NO